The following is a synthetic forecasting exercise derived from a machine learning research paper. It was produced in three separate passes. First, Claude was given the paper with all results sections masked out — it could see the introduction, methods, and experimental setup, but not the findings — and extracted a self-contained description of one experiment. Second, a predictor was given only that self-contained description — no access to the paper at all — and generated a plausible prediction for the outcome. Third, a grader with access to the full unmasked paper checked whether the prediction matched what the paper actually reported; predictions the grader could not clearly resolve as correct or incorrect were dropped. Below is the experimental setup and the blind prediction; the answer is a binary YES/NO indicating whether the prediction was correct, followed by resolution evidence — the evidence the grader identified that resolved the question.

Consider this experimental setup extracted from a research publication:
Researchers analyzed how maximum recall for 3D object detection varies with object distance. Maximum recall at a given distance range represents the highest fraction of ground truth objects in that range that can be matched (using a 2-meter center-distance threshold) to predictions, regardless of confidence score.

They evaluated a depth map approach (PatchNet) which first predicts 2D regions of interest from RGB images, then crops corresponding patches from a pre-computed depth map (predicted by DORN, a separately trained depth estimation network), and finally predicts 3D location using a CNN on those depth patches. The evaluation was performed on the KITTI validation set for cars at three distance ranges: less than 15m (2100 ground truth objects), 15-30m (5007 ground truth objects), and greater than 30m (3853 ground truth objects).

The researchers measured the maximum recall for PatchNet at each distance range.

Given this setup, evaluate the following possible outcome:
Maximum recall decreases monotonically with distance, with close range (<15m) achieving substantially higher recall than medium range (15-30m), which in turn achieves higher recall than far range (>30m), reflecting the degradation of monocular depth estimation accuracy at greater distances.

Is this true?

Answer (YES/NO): YES